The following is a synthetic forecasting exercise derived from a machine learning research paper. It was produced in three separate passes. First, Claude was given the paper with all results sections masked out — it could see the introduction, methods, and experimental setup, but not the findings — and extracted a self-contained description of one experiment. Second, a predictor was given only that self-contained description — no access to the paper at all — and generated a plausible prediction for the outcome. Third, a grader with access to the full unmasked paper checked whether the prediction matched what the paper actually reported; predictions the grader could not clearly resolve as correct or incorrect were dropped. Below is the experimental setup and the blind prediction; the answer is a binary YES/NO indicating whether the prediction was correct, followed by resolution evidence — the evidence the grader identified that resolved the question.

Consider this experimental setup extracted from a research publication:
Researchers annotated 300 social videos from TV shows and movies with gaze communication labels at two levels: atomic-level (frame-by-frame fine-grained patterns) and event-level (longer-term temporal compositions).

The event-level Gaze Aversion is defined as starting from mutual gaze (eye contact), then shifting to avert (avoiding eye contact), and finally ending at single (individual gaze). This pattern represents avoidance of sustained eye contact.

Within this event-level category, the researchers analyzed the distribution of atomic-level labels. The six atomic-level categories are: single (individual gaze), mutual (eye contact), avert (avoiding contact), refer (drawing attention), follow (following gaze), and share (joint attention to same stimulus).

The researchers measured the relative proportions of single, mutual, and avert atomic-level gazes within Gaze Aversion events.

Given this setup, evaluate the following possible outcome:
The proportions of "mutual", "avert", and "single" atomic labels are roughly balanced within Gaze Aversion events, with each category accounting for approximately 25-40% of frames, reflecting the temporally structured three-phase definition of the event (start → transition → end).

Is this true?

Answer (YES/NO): NO